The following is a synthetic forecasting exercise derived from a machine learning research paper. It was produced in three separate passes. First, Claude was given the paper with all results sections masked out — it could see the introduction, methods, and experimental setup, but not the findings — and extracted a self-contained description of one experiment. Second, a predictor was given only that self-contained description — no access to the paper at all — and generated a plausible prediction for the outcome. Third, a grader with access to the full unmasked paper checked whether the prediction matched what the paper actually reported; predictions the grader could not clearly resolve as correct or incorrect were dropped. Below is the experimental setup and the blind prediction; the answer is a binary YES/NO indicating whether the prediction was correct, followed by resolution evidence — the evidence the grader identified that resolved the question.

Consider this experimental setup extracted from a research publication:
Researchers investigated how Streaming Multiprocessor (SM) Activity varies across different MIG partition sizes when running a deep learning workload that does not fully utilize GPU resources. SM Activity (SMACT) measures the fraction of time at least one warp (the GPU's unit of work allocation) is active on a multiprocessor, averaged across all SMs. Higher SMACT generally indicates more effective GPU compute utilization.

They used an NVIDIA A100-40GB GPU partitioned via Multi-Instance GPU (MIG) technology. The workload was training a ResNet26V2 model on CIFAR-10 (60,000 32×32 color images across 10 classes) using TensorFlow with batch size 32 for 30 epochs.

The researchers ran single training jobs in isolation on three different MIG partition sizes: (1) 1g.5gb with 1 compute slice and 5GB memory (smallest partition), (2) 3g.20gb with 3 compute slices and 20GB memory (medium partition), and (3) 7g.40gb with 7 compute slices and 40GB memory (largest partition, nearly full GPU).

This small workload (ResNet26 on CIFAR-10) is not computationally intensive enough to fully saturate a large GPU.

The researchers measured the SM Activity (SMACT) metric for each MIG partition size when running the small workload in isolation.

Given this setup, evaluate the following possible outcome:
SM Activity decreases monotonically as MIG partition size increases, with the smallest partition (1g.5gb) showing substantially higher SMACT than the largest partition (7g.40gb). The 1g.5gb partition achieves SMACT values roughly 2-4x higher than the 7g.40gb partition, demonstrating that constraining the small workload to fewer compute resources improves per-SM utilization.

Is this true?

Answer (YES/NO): NO